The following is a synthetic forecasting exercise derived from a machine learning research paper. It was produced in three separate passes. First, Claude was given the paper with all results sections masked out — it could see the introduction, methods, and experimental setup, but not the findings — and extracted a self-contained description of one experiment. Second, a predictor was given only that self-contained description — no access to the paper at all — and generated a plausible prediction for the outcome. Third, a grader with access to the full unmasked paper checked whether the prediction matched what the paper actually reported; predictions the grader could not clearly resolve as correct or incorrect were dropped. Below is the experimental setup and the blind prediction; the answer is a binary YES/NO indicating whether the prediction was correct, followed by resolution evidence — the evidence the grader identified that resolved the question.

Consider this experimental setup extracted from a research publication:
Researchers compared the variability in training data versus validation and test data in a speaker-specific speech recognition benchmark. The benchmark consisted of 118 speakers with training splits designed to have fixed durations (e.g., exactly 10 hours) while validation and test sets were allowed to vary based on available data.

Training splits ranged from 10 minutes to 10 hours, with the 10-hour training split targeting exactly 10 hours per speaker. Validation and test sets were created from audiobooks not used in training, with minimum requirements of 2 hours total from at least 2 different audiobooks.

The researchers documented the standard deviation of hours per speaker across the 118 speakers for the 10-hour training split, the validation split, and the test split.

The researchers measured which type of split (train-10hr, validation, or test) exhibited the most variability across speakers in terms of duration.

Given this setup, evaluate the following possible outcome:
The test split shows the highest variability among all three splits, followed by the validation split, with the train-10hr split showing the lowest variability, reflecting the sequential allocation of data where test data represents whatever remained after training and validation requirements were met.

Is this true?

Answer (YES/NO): NO